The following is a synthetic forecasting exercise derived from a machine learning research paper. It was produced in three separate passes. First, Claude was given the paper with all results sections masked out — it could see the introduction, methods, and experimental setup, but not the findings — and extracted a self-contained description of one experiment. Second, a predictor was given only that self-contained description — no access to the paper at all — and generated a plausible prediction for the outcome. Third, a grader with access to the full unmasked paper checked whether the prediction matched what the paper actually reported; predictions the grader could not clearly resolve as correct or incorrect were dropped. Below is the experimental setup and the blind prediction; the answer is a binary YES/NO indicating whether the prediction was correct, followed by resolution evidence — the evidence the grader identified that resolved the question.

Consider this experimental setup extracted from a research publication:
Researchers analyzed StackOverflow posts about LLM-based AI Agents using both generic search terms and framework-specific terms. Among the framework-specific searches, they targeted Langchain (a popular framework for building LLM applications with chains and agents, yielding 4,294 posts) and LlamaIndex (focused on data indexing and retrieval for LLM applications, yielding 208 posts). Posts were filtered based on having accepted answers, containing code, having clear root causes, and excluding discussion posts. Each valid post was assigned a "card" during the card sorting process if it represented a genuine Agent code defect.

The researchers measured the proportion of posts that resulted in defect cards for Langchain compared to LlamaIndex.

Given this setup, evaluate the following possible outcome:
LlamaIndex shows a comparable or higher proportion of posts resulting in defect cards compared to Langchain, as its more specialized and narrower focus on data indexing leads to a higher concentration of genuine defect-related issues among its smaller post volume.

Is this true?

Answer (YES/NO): NO